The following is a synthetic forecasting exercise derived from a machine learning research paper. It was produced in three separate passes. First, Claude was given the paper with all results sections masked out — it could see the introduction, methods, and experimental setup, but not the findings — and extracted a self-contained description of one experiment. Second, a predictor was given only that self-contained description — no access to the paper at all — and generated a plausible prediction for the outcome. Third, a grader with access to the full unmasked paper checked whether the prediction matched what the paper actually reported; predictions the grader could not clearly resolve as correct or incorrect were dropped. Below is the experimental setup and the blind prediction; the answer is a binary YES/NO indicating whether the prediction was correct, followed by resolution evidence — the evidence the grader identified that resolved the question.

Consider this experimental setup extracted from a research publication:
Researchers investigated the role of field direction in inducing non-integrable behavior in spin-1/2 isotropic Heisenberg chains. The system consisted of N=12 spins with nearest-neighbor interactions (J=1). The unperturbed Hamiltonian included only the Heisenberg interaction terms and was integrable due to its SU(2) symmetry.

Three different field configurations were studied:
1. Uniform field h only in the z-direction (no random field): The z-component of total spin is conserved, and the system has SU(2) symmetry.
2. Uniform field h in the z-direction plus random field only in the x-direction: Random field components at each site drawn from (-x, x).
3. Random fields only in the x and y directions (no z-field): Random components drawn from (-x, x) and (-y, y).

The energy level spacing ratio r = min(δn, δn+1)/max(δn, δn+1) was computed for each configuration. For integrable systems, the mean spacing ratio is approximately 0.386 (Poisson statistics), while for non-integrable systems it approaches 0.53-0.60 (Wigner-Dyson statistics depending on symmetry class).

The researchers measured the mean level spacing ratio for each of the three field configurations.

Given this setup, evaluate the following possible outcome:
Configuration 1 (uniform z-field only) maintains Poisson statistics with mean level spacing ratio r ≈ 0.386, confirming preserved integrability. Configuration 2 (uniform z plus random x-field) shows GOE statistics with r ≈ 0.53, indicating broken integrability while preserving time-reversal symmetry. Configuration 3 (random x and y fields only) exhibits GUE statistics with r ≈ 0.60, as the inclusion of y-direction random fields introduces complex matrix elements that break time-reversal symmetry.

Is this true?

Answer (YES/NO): NO